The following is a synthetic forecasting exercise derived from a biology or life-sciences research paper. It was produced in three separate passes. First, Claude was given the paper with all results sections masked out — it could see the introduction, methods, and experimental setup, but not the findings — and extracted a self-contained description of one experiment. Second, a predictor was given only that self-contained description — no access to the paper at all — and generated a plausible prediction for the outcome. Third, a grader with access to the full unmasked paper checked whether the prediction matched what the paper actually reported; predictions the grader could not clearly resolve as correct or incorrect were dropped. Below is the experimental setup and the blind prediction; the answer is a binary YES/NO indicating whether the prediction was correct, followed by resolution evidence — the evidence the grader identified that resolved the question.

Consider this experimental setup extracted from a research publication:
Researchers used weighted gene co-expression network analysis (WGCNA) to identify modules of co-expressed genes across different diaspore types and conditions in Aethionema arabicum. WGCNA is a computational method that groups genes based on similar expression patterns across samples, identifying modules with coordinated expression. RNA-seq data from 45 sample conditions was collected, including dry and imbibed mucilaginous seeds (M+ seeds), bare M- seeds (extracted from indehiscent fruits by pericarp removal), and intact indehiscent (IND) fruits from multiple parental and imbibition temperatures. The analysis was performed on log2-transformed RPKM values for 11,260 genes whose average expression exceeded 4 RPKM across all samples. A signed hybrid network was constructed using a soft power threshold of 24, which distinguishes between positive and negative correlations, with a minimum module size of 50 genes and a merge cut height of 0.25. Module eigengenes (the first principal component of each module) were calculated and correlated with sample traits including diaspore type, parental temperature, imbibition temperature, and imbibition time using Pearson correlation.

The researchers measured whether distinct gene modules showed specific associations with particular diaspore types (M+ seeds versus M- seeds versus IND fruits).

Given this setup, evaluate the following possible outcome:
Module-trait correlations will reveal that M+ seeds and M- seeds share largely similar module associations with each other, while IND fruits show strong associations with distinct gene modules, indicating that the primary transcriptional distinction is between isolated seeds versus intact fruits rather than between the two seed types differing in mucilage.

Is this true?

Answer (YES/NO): NO